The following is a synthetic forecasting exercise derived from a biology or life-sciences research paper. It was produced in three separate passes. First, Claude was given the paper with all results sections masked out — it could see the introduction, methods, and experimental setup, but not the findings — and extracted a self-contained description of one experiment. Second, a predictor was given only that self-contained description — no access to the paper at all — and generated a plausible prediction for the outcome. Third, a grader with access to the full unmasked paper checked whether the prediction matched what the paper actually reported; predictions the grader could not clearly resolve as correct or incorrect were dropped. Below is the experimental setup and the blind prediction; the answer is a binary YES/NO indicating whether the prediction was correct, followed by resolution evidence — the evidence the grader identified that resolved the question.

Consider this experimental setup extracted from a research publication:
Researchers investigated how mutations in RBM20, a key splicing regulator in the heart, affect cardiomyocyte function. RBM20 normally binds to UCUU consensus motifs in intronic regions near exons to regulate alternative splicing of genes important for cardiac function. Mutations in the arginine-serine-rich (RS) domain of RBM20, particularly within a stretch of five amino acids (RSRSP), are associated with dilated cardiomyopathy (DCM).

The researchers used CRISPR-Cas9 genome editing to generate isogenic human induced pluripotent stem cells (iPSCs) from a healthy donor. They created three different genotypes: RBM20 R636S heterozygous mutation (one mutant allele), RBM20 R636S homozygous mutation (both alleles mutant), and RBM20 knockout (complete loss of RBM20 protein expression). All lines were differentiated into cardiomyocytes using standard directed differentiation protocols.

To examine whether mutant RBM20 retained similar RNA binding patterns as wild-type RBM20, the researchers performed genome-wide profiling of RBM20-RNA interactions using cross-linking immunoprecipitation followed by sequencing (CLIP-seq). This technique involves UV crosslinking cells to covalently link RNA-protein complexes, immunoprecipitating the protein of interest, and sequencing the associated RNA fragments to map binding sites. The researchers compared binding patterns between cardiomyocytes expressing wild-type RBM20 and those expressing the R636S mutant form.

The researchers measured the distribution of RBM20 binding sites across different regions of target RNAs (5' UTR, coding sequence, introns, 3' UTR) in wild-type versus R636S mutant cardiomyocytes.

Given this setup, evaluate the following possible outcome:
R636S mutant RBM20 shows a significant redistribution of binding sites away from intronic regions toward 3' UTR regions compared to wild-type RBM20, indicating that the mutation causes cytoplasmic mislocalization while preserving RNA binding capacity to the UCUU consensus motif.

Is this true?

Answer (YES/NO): YES